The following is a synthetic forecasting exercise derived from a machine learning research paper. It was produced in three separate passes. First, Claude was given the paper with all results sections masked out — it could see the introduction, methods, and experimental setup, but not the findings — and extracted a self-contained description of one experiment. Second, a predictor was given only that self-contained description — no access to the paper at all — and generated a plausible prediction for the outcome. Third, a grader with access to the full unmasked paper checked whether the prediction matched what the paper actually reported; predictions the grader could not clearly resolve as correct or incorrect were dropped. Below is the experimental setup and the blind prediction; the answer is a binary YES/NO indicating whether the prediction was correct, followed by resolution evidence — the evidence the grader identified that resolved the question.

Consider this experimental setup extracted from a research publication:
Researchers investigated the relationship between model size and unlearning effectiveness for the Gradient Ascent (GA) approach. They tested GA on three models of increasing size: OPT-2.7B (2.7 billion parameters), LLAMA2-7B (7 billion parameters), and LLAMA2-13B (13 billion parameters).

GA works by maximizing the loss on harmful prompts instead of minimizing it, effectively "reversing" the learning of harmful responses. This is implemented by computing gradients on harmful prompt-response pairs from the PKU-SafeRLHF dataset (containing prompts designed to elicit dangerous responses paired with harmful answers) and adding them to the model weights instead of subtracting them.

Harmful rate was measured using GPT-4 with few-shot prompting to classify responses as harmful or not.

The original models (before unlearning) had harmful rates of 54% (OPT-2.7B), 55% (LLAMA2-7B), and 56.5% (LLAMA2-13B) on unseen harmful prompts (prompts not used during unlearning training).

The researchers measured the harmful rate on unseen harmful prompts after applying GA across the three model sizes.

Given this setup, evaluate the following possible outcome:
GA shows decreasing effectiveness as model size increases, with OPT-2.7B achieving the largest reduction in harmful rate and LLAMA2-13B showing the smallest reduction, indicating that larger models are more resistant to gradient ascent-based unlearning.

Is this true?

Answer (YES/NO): NO